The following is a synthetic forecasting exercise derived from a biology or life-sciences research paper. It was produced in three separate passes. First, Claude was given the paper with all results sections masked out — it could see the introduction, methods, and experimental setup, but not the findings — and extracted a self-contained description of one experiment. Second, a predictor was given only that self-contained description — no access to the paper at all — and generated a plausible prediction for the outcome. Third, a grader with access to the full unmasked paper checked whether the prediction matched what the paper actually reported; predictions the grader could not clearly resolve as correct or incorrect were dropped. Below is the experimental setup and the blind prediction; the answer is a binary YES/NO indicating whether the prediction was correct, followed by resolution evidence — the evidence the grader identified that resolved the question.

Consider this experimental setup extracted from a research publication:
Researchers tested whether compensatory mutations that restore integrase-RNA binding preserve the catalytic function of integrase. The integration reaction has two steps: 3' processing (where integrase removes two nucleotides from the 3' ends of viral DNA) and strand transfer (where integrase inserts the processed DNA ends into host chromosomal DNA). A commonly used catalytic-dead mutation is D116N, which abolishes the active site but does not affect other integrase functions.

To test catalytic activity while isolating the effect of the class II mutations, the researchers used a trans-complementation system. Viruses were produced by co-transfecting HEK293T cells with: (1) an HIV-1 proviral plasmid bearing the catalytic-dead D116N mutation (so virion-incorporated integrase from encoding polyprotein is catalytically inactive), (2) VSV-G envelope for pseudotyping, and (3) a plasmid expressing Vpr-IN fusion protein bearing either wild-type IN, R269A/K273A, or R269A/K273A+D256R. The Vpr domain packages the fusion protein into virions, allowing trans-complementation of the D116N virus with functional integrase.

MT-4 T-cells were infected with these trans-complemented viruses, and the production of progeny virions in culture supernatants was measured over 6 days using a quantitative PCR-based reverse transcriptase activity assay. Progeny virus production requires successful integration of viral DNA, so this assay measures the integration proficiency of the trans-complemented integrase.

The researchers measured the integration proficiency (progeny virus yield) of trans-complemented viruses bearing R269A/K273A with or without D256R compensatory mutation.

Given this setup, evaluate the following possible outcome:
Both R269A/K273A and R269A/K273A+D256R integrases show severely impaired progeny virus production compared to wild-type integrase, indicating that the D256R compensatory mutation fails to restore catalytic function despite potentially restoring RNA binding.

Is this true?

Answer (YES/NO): NO